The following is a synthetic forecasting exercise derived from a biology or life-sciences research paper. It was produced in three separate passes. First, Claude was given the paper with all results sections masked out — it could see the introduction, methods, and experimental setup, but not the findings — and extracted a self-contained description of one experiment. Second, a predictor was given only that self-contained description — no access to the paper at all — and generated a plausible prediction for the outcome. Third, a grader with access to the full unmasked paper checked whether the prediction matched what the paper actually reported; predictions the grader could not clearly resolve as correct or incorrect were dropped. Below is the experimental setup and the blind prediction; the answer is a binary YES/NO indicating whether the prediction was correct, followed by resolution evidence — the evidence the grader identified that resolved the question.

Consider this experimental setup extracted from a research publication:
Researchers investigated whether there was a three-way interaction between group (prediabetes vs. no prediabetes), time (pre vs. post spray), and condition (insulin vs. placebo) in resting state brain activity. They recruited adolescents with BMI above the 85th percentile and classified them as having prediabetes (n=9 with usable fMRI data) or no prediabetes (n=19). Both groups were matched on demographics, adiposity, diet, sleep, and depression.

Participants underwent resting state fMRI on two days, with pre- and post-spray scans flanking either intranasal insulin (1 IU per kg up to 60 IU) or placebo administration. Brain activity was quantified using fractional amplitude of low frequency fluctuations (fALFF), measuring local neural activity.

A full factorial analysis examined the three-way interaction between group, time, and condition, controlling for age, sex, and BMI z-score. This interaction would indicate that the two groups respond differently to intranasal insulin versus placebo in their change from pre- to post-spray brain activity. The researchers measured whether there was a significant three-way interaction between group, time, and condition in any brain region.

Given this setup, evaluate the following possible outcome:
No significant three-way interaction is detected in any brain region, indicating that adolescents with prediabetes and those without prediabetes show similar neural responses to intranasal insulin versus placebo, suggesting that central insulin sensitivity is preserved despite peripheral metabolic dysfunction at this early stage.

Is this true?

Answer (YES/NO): NO